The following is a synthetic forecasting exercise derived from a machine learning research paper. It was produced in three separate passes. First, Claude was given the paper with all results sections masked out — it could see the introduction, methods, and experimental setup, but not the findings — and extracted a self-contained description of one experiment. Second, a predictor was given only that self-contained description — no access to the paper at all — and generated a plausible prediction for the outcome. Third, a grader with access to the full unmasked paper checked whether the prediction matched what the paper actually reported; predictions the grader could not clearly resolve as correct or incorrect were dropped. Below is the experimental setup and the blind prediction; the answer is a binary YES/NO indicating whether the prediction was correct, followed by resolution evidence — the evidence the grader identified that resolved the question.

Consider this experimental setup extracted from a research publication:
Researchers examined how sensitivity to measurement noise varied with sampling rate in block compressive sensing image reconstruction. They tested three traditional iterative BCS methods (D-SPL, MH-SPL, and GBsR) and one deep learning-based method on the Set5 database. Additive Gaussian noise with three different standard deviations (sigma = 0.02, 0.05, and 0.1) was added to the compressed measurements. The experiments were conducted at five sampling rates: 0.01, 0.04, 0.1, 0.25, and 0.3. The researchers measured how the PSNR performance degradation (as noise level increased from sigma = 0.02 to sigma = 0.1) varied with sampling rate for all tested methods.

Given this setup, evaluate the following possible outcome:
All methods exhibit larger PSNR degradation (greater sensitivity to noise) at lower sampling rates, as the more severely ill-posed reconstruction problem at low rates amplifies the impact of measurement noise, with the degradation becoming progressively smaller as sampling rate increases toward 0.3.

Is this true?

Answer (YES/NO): NO